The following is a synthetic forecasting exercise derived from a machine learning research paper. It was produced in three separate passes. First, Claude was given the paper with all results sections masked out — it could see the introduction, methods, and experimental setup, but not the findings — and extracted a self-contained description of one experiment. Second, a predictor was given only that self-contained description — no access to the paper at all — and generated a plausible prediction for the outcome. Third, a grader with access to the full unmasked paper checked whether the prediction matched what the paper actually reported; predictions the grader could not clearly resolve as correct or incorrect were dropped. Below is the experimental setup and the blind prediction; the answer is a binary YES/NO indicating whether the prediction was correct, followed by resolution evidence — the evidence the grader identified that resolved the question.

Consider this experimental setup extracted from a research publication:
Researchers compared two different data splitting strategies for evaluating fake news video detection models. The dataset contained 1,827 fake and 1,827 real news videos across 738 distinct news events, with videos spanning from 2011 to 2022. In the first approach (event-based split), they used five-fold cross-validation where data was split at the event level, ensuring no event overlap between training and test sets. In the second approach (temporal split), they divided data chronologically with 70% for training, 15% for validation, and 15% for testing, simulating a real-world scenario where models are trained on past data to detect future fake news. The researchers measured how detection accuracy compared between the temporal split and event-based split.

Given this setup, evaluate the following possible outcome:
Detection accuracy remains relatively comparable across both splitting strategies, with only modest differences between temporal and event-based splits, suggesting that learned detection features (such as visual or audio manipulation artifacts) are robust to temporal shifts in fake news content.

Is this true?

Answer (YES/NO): YES